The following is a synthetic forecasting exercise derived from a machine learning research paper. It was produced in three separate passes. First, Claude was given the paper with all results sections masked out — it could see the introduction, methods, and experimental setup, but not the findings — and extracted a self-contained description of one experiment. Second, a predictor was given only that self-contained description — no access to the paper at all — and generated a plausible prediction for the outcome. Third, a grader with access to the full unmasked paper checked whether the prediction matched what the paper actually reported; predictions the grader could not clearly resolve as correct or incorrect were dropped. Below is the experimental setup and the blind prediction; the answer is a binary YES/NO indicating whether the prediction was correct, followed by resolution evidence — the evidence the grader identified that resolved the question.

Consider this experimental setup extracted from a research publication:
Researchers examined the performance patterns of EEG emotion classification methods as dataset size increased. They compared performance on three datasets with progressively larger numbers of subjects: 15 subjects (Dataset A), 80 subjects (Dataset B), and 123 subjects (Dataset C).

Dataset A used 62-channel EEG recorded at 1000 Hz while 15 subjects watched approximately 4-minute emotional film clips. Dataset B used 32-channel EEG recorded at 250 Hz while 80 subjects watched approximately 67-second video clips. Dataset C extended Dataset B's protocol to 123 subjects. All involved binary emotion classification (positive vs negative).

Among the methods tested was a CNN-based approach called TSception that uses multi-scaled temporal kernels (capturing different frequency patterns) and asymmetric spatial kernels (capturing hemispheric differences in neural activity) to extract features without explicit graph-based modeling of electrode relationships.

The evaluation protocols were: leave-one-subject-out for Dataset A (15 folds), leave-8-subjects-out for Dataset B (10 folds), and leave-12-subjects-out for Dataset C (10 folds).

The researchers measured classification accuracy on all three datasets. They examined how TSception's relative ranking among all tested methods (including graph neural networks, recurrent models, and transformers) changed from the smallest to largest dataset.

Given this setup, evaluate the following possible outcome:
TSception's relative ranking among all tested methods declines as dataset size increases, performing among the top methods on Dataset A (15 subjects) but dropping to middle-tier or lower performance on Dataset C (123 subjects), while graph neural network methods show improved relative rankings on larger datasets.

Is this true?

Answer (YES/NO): NO